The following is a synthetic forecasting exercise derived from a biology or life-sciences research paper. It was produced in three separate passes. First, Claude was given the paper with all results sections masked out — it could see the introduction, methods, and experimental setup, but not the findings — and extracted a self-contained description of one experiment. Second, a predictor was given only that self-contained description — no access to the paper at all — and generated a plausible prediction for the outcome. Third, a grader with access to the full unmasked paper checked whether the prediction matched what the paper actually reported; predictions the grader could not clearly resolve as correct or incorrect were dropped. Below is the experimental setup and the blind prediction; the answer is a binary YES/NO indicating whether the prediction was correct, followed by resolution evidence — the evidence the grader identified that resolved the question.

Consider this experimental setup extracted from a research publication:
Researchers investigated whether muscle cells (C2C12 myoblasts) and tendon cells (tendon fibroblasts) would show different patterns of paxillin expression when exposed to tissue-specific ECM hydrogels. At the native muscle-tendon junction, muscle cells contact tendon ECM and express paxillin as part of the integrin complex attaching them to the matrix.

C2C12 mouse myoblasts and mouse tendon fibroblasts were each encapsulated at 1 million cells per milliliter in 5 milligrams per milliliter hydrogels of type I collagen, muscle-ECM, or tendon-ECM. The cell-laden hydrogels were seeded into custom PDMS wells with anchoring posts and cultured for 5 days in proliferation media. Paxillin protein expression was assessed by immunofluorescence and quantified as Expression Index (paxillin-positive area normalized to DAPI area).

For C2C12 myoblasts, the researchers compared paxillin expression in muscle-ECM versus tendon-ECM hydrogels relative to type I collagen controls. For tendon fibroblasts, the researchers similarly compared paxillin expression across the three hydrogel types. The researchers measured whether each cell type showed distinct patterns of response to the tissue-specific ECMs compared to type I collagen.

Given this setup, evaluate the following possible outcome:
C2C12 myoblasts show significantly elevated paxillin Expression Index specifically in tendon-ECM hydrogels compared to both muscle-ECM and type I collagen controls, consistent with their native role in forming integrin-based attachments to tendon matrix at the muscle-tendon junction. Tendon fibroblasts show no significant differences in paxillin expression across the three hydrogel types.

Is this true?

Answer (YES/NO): NO